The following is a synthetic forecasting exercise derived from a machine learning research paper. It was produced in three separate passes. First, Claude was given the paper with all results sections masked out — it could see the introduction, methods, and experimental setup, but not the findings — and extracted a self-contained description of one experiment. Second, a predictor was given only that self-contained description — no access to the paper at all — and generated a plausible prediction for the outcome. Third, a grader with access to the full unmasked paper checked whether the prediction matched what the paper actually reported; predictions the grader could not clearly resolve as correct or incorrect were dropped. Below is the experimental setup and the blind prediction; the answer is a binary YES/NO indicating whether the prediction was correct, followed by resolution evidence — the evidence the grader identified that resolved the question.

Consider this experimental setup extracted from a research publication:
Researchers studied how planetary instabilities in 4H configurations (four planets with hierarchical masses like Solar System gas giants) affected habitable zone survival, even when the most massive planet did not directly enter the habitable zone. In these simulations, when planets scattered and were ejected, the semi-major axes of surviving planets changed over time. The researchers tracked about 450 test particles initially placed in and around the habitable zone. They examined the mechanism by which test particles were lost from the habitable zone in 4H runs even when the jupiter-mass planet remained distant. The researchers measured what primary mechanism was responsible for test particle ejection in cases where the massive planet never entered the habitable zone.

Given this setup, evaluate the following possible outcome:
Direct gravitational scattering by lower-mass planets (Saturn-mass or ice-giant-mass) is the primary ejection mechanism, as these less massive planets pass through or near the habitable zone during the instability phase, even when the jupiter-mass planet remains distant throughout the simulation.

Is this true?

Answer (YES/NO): NO